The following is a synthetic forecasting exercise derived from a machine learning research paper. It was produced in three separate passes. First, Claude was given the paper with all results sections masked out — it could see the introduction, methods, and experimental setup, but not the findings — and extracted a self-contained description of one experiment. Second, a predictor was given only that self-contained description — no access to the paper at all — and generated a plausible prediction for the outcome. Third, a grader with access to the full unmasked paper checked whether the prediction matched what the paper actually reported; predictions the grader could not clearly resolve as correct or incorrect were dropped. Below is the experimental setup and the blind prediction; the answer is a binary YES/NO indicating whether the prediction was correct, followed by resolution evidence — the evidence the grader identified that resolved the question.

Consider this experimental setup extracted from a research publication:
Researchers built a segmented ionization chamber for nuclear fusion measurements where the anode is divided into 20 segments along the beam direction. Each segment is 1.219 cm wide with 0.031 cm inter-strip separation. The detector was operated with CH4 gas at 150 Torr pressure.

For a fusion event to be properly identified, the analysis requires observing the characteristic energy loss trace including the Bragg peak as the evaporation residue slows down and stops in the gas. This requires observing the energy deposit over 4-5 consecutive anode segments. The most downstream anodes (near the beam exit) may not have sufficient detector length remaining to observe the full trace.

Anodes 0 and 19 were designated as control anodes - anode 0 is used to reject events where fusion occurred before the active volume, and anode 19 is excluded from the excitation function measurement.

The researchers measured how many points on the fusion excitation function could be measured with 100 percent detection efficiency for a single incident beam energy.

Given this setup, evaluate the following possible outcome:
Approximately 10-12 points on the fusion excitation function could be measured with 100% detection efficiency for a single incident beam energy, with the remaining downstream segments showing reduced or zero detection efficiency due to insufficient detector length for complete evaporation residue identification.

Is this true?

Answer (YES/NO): NO